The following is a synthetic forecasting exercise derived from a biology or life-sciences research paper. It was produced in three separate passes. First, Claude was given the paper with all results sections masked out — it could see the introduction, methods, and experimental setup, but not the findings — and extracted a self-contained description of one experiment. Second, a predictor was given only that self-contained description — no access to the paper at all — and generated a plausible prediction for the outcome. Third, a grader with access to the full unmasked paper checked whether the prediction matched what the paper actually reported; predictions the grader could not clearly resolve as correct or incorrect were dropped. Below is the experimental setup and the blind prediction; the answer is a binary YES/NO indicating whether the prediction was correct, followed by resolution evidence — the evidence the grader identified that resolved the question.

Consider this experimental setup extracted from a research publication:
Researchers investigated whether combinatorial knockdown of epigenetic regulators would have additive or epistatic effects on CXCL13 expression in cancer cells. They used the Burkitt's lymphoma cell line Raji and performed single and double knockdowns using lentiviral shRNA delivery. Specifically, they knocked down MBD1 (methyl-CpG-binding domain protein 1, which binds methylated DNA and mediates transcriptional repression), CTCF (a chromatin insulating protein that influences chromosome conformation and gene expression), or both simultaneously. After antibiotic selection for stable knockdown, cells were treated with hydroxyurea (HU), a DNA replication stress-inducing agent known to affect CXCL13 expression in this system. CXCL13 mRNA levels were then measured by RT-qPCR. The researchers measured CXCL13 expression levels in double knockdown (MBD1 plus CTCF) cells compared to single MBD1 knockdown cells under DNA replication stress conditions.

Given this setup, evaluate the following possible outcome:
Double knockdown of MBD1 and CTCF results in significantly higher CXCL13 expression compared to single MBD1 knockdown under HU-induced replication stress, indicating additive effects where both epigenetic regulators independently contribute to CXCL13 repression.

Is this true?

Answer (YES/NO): NO